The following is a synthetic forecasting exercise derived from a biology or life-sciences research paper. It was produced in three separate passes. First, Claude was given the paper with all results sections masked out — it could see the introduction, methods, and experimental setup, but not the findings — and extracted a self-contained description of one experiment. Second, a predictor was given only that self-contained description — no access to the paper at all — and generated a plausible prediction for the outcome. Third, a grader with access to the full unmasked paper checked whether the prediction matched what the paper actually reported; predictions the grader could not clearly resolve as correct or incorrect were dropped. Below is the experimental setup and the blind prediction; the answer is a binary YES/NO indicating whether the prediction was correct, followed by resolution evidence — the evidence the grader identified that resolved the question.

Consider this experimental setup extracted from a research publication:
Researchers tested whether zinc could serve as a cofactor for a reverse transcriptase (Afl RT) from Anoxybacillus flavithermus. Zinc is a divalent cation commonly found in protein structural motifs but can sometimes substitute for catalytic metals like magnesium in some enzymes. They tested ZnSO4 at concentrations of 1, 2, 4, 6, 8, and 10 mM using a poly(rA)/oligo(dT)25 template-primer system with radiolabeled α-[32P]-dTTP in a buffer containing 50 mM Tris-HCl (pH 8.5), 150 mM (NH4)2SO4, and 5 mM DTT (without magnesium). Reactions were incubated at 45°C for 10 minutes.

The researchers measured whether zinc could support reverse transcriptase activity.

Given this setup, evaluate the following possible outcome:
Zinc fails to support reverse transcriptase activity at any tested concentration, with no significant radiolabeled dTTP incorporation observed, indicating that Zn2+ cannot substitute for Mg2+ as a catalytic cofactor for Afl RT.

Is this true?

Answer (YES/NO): YES